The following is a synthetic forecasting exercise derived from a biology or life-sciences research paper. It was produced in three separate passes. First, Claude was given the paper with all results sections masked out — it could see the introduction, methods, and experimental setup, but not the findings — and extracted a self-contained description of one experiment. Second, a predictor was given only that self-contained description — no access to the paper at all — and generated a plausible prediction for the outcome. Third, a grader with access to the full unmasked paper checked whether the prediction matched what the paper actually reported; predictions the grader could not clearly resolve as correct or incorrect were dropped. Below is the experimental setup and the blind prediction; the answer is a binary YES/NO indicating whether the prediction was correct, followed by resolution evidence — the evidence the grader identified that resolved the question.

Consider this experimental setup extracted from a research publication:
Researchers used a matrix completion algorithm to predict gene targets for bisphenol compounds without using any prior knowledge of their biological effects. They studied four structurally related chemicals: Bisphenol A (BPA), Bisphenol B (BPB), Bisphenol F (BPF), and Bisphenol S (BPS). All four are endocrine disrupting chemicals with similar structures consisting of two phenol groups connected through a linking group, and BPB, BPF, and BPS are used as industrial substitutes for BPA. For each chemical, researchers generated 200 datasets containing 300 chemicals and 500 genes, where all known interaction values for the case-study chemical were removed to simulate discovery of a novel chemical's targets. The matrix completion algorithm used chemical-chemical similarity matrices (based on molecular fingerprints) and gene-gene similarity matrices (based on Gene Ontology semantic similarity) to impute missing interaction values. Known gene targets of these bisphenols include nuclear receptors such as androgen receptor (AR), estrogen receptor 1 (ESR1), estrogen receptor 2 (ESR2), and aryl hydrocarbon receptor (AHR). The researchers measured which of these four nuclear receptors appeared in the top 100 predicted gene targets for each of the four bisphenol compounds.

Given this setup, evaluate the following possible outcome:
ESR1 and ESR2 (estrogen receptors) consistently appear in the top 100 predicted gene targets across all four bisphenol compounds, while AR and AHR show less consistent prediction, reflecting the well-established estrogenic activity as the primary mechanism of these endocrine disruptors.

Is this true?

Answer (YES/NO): NO